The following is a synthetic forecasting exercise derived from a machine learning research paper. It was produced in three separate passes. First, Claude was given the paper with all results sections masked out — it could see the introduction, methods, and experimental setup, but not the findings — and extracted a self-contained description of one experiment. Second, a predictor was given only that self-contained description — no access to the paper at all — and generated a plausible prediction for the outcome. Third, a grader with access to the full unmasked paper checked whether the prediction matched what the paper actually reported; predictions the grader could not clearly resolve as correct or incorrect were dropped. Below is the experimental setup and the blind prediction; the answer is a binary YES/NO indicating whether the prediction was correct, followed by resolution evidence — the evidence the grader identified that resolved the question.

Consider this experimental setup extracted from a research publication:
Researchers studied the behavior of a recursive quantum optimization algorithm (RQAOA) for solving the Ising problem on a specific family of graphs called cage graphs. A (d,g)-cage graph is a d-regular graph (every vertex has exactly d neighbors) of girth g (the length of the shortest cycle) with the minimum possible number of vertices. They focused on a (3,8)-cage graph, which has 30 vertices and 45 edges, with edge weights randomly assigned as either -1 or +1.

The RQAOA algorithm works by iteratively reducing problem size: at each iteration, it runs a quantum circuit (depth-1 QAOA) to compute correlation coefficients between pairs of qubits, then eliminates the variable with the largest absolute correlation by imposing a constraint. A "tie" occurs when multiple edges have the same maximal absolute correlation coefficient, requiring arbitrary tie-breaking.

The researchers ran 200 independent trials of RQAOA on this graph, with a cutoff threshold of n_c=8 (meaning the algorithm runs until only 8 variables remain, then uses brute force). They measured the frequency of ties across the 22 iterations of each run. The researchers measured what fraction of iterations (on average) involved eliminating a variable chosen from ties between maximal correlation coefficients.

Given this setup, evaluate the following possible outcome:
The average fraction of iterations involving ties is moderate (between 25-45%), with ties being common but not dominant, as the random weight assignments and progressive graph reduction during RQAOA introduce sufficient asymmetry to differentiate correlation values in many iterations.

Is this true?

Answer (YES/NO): NO